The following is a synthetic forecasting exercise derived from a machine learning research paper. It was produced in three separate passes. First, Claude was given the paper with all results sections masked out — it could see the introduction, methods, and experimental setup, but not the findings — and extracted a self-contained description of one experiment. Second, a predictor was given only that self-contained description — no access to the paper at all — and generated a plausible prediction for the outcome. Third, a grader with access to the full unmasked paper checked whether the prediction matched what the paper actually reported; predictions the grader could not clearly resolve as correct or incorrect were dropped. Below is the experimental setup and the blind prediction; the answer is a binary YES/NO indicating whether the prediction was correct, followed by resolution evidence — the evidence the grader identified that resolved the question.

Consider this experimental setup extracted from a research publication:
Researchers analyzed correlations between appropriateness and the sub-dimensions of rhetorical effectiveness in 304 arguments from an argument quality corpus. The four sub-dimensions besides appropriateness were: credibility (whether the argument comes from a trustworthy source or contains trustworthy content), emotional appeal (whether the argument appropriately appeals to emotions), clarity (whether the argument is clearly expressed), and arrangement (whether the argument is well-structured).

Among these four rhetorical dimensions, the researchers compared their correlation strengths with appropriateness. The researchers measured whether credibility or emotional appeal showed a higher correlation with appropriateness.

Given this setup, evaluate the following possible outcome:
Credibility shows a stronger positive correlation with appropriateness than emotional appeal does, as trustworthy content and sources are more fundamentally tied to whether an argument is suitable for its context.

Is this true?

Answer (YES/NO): YES